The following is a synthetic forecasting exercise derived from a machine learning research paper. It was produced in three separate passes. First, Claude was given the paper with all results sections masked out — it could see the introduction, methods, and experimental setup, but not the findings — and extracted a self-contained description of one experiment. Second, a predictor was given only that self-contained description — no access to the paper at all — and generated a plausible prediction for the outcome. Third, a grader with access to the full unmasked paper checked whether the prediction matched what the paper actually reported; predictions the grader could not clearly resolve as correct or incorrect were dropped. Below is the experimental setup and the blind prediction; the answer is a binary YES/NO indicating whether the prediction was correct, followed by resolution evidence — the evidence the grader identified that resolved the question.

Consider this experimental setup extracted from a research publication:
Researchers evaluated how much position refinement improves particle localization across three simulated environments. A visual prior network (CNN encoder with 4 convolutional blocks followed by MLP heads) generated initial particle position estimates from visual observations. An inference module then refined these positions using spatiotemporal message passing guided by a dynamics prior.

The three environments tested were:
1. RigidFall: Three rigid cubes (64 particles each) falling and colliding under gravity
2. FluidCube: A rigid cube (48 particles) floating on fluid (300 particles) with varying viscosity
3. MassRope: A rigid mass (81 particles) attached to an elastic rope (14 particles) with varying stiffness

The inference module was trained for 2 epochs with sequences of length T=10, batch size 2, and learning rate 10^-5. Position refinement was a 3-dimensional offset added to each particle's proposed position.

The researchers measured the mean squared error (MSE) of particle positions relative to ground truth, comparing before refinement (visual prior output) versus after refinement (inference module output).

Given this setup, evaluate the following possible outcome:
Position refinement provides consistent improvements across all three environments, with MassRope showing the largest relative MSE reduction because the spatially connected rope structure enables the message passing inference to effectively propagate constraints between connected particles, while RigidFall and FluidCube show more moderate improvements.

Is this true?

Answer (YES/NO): YES